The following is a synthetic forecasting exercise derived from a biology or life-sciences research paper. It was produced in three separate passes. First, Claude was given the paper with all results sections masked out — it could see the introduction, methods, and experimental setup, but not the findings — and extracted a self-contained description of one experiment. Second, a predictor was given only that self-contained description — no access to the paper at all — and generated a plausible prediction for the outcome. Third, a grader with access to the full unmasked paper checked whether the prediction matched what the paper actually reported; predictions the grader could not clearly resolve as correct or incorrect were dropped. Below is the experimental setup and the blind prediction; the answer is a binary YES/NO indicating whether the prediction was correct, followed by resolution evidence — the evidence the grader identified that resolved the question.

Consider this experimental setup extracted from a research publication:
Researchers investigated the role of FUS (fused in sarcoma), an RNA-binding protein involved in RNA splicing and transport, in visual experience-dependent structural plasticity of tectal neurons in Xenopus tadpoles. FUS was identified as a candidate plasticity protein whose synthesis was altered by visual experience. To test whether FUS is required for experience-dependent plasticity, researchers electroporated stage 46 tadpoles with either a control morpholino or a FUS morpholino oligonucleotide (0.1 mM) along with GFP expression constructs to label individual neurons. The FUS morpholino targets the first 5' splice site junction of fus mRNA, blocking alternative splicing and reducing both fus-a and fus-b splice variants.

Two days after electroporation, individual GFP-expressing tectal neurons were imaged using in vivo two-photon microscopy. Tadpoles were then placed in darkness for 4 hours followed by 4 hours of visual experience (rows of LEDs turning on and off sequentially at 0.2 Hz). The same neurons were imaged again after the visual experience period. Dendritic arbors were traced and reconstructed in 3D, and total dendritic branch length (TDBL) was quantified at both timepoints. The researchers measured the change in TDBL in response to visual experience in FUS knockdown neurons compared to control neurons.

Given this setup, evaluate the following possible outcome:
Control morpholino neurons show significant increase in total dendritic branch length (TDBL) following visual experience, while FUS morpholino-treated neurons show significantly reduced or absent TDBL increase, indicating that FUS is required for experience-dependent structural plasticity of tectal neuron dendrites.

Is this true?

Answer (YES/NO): YES